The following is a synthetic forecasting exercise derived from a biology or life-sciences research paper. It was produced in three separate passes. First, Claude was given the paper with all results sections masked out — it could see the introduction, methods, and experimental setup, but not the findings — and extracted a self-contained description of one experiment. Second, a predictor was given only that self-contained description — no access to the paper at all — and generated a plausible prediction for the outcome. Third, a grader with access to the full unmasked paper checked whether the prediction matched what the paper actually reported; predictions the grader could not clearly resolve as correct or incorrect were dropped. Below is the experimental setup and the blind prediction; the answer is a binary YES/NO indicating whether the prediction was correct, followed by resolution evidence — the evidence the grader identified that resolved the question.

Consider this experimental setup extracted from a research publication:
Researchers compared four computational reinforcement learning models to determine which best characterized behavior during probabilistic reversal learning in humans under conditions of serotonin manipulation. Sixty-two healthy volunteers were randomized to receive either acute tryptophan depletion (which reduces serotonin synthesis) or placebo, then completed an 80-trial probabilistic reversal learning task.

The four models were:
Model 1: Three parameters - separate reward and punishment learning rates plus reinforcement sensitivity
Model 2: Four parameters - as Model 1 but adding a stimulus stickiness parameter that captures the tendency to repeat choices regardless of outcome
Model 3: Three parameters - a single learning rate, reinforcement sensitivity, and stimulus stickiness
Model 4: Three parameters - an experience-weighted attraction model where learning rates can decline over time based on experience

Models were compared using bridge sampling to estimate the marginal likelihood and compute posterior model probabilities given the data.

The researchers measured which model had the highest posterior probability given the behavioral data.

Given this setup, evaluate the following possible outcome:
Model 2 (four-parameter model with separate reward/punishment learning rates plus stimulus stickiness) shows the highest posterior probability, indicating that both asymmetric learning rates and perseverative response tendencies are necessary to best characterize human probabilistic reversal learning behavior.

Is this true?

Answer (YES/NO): YES